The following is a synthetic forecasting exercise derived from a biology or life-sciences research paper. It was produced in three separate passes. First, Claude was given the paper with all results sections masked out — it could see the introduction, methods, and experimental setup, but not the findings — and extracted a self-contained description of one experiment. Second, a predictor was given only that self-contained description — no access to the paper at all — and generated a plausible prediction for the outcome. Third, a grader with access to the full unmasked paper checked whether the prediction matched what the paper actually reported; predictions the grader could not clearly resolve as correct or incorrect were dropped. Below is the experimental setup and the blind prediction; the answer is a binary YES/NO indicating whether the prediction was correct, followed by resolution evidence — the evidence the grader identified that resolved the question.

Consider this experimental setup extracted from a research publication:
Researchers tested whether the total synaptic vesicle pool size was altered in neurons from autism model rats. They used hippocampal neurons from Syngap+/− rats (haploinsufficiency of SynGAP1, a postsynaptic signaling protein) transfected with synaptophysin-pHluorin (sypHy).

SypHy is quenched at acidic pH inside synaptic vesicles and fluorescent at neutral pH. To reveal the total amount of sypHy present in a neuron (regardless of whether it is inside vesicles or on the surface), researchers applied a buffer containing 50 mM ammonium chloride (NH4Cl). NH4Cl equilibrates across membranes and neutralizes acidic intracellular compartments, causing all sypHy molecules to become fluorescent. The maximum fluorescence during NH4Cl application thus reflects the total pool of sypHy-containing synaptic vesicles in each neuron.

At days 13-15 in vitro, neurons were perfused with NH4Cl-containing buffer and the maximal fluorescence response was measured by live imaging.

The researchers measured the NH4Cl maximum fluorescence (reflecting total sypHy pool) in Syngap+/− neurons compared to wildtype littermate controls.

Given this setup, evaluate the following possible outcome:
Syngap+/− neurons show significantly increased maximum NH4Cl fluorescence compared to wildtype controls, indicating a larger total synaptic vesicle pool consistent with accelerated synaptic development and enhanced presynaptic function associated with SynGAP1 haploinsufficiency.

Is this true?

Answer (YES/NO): NO